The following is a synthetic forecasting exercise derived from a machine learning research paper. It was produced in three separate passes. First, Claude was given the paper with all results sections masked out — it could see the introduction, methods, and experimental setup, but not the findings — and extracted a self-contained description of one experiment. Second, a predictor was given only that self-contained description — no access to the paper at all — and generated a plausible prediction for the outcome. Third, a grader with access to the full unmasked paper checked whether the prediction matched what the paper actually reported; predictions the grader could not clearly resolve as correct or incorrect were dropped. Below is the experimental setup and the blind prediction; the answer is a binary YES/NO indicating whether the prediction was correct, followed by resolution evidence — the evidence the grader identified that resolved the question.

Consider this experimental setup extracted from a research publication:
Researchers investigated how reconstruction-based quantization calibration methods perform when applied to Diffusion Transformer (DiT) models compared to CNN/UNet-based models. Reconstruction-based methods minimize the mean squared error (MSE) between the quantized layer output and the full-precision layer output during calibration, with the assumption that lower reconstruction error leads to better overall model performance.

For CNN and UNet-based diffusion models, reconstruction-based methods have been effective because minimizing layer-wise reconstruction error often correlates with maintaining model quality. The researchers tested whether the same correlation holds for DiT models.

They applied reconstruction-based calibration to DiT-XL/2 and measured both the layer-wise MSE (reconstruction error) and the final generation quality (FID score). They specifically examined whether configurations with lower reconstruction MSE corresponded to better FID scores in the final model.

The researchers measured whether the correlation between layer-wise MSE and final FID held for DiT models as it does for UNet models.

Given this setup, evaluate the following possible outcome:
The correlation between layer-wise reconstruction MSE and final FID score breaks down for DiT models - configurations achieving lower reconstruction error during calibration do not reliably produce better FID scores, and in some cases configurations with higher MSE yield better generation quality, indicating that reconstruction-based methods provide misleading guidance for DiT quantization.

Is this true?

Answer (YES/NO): YES